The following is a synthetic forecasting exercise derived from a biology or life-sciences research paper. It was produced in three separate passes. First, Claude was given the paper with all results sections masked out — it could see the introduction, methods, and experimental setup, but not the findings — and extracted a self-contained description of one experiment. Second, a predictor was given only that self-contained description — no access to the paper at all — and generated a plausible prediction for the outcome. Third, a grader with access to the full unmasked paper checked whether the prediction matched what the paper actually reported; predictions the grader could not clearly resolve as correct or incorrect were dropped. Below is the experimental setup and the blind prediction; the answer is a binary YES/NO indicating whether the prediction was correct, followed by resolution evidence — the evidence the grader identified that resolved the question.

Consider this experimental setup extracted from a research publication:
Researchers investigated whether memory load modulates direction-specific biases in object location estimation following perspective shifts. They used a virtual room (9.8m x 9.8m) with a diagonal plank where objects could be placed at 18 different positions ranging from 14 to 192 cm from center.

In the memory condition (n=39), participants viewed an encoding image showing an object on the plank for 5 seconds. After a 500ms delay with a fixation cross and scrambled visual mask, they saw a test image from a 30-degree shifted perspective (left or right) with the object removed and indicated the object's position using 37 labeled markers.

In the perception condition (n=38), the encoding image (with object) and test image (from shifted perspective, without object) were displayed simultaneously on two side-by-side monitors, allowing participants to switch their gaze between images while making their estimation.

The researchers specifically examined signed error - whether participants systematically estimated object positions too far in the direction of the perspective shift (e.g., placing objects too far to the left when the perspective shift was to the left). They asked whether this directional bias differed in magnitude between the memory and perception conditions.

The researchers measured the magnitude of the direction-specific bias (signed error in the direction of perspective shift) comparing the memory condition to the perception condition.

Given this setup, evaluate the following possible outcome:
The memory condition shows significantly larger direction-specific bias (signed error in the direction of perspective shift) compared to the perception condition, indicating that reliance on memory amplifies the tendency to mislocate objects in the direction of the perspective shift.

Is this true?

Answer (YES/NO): NO